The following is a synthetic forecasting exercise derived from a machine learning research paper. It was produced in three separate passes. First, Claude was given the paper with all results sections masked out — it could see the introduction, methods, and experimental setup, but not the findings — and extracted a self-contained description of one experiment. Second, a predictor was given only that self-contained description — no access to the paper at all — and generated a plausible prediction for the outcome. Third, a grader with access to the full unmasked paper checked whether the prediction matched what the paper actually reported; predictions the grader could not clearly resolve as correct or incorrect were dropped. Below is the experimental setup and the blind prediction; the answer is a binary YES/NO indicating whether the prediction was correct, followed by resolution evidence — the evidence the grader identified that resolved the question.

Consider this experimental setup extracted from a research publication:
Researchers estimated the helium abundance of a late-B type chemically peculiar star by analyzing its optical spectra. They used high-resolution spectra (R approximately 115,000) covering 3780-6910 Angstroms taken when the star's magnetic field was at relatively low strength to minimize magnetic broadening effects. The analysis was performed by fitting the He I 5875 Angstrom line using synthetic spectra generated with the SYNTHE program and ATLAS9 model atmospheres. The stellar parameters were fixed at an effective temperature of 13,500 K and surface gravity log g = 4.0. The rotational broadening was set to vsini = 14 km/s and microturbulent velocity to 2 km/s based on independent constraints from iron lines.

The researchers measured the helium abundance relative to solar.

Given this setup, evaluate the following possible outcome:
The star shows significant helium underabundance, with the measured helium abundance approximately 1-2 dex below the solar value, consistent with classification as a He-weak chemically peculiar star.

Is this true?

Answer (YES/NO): NO